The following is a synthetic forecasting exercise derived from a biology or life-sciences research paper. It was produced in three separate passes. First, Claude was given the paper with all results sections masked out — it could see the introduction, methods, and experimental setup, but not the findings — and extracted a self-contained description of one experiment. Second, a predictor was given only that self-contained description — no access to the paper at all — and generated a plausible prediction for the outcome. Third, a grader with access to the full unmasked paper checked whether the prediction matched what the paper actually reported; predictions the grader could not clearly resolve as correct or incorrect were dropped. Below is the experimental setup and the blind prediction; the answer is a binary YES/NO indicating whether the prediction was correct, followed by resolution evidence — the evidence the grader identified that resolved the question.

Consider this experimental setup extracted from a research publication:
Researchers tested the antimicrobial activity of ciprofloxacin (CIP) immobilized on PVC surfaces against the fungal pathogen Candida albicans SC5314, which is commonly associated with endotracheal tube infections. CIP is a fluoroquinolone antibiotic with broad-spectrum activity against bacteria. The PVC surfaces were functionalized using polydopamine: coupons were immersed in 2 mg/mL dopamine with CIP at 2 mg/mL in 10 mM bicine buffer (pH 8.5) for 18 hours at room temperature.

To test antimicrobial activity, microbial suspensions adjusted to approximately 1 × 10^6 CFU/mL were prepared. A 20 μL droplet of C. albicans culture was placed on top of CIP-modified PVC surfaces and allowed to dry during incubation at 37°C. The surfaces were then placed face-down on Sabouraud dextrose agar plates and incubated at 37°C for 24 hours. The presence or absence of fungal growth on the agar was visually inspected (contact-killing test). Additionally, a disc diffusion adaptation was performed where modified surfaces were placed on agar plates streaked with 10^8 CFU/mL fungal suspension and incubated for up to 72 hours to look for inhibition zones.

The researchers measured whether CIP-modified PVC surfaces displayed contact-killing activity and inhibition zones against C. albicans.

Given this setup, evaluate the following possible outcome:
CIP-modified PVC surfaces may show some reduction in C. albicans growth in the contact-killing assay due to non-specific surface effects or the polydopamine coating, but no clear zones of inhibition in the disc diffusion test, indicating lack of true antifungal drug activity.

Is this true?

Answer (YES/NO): NO